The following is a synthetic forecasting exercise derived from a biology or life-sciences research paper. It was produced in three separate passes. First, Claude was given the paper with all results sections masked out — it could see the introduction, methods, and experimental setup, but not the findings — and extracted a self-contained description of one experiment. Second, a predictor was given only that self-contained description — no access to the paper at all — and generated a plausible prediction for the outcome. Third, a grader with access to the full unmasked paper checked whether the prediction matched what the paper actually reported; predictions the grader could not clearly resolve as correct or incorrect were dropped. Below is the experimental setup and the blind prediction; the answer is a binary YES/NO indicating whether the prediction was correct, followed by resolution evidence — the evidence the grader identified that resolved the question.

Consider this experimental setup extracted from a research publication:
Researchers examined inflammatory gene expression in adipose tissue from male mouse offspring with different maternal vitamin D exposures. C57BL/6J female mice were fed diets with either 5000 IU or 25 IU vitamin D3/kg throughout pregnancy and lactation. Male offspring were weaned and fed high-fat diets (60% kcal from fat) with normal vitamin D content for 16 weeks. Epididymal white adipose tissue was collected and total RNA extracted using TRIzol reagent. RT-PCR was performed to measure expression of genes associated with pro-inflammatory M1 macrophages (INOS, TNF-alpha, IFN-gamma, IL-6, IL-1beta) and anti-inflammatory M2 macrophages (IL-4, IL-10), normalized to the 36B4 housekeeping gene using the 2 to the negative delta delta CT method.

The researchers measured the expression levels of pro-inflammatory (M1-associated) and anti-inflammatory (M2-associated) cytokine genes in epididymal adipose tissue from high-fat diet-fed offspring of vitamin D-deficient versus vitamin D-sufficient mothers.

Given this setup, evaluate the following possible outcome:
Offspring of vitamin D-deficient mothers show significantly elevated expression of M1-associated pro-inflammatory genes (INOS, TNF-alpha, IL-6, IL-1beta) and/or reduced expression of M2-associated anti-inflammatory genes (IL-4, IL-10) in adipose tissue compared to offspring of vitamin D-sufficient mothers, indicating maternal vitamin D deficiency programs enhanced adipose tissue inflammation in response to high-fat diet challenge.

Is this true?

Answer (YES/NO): YES